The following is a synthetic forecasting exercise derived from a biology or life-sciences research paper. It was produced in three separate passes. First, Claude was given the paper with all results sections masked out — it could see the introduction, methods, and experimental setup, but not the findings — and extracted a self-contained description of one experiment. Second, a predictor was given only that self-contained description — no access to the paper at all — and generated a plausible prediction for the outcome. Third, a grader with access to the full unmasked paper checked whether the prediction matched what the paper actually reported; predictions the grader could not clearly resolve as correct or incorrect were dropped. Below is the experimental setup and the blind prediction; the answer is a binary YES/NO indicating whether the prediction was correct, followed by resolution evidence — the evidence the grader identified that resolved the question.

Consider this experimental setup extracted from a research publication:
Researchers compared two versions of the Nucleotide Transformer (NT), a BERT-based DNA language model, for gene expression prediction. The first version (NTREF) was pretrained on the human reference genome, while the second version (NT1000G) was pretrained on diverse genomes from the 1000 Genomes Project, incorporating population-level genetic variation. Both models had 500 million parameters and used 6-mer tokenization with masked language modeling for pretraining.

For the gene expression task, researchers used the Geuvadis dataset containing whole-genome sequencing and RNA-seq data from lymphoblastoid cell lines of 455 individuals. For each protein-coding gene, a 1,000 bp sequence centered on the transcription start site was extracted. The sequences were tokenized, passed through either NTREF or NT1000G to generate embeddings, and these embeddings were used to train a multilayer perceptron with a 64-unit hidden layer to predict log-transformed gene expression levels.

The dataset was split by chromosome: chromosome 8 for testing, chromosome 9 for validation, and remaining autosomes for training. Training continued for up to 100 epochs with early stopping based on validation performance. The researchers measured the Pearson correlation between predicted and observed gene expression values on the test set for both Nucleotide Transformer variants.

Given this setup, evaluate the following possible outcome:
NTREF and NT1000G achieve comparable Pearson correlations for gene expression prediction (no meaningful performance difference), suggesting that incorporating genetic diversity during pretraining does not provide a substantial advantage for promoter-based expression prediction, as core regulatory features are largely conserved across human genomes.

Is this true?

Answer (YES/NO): NO